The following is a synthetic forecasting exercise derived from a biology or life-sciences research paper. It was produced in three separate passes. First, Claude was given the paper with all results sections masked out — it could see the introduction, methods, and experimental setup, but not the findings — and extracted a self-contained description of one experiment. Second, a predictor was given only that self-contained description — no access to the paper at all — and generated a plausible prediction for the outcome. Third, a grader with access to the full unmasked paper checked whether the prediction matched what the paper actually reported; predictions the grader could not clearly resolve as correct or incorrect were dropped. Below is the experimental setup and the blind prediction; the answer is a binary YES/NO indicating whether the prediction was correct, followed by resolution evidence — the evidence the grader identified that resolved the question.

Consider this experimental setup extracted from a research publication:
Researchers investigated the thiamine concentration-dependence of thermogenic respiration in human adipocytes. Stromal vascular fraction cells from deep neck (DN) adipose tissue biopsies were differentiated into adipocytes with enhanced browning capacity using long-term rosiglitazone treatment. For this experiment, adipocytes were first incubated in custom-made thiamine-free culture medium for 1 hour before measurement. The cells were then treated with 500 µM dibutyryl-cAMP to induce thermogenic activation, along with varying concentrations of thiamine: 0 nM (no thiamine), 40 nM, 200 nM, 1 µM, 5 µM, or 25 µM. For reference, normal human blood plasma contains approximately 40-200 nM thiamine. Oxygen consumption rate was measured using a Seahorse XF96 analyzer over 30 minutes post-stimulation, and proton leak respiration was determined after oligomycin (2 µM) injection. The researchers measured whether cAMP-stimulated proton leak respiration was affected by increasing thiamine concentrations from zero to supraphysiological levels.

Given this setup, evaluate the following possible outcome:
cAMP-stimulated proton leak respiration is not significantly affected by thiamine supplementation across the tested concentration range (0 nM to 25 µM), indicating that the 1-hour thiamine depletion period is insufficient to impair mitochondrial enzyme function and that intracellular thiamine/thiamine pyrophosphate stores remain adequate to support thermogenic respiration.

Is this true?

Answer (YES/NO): NO